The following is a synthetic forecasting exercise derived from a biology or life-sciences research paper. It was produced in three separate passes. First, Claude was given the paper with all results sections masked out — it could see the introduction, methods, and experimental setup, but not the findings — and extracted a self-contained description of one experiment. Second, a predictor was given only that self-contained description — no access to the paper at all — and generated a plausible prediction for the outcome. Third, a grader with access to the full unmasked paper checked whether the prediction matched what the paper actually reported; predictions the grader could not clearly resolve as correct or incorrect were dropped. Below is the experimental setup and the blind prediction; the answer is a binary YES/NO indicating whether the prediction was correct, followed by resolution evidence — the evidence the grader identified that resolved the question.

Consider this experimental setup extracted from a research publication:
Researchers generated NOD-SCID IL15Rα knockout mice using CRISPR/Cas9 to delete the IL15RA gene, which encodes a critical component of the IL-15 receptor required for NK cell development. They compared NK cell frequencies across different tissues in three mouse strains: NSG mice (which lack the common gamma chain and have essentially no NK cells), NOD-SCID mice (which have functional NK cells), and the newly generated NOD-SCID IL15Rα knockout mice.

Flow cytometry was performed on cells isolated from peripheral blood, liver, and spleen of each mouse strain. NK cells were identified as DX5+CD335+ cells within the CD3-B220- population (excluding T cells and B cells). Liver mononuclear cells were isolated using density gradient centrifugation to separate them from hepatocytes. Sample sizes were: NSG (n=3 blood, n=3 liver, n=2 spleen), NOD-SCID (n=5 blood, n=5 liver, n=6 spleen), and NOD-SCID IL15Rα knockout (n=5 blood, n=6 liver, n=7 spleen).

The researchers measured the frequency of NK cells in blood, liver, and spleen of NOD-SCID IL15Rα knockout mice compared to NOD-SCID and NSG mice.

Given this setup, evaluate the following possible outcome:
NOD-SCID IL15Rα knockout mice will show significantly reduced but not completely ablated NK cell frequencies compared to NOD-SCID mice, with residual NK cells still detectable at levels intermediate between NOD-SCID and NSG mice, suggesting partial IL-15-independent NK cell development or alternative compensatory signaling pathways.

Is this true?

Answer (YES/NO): NO